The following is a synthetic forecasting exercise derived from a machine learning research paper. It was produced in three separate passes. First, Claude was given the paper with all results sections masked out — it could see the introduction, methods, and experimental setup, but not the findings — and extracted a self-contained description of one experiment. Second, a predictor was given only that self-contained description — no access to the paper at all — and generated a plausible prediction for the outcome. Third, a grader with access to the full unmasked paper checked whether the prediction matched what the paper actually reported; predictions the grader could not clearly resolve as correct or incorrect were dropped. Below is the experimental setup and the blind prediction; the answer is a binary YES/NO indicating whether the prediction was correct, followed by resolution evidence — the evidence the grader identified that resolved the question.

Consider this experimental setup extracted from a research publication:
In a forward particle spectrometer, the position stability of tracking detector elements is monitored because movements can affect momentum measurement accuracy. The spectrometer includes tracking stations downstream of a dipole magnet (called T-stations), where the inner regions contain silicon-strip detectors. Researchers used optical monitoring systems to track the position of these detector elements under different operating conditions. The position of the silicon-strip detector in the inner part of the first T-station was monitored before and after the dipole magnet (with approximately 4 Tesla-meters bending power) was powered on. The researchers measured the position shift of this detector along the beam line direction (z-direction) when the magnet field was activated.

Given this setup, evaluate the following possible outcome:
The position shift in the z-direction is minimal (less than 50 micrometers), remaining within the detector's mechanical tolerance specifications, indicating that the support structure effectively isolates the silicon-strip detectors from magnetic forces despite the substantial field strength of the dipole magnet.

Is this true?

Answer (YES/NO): NO